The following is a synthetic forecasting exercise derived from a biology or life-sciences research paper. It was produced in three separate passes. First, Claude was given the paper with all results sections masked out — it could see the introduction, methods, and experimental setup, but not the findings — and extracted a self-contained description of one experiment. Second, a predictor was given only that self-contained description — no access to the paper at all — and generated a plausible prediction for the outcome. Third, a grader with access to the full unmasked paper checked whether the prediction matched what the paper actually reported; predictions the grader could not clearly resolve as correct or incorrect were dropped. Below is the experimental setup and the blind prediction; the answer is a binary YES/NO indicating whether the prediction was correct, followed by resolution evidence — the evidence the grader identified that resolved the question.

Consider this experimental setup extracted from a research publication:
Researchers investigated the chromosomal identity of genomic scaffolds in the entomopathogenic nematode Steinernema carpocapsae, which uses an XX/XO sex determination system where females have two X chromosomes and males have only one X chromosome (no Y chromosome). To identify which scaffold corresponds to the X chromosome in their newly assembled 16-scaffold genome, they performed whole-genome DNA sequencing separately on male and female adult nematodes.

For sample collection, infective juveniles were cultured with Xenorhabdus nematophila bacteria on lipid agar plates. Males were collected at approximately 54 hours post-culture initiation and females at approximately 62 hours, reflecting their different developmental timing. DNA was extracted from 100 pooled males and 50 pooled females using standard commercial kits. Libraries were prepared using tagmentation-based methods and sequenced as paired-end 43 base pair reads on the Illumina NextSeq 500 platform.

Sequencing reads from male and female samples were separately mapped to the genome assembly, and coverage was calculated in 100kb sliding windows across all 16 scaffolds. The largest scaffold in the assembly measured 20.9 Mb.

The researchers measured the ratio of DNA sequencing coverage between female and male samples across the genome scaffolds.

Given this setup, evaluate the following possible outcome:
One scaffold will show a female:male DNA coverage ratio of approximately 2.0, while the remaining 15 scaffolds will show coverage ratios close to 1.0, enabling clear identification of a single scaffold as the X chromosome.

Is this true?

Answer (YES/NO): NO